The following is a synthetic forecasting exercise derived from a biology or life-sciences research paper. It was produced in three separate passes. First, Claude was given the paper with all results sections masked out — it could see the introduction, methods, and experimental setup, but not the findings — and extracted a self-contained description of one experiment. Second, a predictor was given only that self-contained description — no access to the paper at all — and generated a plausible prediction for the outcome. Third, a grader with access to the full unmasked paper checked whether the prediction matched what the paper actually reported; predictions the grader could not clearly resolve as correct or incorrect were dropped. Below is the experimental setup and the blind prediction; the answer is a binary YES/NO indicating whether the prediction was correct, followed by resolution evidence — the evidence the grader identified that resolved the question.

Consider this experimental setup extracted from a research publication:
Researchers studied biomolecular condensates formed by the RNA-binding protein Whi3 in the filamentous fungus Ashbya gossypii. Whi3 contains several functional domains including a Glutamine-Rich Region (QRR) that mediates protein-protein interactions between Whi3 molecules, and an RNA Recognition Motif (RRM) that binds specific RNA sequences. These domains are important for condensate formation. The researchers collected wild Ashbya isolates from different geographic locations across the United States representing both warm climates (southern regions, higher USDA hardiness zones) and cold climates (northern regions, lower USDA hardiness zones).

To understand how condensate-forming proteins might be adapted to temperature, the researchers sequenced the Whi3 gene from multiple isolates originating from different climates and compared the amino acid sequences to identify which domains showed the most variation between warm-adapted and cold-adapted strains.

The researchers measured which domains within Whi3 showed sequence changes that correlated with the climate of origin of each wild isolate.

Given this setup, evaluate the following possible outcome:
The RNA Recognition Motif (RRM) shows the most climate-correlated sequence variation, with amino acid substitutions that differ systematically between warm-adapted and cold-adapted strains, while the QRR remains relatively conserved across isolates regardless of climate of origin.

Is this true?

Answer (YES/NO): NO